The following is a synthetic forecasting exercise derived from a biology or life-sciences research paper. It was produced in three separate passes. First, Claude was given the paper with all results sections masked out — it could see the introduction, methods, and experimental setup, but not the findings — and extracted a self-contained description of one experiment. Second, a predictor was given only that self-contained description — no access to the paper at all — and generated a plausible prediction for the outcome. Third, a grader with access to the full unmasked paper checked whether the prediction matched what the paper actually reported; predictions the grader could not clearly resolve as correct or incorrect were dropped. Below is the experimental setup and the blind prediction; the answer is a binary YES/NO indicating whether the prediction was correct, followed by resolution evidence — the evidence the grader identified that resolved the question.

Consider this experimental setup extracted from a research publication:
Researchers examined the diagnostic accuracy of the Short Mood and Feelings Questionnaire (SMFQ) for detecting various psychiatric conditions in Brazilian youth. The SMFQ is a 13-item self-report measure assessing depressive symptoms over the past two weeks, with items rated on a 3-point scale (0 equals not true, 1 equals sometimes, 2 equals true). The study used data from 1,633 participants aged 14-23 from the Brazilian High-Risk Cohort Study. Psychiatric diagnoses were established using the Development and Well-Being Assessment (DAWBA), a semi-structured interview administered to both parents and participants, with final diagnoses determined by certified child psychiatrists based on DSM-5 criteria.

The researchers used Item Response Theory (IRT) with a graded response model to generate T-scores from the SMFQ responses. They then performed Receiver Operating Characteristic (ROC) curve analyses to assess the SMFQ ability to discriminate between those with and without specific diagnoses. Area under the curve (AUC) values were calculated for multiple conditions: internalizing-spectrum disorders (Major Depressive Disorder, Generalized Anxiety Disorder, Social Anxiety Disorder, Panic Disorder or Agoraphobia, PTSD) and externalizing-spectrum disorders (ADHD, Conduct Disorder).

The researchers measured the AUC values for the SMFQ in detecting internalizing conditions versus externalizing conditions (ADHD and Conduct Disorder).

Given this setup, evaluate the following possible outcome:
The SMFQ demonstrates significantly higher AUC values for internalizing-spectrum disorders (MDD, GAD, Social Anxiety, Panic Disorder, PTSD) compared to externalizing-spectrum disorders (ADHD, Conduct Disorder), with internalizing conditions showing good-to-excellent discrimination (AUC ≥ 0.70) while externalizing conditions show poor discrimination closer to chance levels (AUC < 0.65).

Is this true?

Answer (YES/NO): NO